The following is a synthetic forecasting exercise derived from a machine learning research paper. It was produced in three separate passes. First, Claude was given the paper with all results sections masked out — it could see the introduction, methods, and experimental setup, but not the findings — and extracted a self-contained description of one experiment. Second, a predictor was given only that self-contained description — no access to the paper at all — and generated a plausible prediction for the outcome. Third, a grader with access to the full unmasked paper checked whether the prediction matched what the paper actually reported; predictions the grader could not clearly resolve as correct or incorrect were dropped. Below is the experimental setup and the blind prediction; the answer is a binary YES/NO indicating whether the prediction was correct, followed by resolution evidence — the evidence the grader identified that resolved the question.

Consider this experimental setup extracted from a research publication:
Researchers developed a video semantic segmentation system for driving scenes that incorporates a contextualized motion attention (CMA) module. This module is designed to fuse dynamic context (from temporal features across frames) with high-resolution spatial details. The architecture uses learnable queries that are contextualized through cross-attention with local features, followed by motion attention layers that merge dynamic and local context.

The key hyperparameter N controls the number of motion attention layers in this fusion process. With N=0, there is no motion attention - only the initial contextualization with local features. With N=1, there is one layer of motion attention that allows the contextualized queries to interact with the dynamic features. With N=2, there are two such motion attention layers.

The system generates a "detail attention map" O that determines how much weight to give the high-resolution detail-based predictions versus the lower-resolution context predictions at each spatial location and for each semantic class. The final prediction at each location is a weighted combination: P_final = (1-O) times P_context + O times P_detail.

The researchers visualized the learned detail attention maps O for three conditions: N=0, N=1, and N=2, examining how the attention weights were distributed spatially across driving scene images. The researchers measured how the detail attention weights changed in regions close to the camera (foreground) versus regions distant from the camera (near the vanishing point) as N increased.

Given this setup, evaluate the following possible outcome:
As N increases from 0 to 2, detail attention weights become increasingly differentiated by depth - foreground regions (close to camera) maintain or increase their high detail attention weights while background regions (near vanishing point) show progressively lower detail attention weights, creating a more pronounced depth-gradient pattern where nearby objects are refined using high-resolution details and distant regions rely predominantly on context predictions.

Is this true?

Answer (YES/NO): NO